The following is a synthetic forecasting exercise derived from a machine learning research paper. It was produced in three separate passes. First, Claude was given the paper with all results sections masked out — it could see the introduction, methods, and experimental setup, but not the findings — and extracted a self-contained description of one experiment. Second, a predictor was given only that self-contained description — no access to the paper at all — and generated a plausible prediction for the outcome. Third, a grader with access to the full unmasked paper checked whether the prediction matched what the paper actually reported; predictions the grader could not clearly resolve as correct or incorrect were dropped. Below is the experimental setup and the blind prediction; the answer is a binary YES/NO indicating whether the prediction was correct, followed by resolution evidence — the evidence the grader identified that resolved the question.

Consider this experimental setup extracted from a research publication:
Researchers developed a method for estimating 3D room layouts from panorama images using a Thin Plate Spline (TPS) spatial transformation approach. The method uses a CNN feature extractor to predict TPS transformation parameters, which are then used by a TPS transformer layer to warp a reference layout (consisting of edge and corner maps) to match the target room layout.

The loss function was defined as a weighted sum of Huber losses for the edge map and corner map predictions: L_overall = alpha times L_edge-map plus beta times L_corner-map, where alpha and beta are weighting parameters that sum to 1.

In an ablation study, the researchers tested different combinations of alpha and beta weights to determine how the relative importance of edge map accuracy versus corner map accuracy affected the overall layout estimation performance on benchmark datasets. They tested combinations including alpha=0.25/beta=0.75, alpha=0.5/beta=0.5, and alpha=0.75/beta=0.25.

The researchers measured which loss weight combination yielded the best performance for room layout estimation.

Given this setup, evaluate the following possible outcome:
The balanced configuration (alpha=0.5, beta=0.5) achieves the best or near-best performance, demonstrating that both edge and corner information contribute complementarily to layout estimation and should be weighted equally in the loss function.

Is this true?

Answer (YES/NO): NO